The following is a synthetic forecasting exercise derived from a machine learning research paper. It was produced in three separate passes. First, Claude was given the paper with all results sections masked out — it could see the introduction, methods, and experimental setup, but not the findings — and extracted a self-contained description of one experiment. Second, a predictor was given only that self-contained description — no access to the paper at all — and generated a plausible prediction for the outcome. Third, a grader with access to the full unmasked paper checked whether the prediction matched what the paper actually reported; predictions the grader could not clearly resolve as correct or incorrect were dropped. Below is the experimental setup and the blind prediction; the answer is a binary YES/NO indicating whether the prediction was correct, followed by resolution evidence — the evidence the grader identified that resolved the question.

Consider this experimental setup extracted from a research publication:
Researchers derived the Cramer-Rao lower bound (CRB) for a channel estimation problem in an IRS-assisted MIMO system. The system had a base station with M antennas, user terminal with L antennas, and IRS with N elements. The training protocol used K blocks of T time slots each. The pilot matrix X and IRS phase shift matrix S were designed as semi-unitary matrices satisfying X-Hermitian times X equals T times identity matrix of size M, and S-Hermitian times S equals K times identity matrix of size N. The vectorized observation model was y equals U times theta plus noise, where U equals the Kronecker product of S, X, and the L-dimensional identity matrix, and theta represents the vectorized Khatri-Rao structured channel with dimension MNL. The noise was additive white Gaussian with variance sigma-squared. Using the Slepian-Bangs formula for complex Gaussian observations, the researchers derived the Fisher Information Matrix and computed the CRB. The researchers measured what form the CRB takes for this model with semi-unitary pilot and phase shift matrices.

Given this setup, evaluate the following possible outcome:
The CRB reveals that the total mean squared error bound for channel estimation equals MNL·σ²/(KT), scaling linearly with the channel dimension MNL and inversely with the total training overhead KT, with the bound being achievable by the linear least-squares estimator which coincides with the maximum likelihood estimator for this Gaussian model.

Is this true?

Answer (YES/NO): YES